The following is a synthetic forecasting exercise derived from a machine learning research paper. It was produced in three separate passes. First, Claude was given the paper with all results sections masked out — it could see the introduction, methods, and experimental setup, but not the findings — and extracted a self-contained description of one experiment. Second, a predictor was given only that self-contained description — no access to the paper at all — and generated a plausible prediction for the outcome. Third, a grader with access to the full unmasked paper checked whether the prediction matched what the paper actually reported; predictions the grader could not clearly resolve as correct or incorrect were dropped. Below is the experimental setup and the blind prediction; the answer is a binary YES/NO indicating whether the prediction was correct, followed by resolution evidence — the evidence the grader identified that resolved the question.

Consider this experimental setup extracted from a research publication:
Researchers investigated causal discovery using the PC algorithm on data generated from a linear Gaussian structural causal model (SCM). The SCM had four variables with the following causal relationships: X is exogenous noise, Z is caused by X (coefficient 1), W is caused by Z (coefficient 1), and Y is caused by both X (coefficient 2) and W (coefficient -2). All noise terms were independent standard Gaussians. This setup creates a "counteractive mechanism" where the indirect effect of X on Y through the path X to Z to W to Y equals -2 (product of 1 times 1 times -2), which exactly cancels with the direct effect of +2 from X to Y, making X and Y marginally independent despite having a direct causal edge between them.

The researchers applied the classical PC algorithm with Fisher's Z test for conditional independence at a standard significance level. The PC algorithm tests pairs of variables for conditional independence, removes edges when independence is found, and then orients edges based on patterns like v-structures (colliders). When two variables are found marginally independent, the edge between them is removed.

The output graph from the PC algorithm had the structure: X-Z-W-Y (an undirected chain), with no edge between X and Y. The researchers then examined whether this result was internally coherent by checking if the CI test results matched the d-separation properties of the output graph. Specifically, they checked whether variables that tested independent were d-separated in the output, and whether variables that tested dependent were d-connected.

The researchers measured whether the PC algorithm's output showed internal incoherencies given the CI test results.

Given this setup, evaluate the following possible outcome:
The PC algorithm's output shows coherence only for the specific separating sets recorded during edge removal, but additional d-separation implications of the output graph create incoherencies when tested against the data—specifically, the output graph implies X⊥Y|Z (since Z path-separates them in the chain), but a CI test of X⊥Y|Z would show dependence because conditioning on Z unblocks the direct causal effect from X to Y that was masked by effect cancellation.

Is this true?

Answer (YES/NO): NO